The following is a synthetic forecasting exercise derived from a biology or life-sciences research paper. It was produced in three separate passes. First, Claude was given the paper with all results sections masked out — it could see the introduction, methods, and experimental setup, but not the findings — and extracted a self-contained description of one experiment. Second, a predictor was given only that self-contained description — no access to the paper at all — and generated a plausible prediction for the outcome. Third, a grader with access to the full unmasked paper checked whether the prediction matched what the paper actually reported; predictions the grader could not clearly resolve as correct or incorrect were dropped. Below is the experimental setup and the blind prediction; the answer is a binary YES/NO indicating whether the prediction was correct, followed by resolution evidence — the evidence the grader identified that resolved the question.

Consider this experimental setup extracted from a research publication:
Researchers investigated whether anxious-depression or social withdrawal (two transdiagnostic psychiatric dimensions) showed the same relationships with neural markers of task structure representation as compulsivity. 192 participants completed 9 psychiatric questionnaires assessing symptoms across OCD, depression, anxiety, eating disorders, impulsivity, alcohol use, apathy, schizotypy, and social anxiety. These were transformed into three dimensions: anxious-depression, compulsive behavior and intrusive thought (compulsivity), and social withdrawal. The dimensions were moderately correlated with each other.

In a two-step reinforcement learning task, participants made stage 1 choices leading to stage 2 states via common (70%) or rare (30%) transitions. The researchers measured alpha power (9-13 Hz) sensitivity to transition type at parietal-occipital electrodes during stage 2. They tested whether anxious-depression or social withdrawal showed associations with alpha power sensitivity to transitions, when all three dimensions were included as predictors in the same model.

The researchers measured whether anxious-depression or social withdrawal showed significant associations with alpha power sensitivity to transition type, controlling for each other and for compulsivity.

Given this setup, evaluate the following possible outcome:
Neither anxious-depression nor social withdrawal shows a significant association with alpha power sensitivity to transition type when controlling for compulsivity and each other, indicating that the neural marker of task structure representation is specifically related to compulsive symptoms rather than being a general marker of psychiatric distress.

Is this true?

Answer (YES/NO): YES